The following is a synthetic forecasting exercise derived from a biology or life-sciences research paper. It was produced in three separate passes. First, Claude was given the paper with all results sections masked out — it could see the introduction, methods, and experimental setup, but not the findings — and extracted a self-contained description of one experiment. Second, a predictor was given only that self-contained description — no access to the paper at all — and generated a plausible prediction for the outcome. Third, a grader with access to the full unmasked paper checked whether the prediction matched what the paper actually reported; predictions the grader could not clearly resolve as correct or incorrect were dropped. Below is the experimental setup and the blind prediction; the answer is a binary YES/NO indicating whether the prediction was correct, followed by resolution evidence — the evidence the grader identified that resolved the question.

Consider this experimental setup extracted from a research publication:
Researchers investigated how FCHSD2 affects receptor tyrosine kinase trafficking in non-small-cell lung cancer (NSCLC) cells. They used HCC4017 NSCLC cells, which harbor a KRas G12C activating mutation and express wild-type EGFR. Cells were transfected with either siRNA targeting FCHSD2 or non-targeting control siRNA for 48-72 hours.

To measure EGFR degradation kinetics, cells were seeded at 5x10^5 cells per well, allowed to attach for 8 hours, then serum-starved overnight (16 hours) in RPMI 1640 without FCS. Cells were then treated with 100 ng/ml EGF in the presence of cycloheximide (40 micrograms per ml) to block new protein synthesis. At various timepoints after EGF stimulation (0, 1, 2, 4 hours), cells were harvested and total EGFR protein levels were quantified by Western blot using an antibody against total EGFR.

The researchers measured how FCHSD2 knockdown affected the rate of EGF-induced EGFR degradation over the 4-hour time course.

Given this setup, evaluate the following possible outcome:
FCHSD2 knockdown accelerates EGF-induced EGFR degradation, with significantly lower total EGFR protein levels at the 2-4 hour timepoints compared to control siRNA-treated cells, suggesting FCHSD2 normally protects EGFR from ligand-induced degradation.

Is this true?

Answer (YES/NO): YES